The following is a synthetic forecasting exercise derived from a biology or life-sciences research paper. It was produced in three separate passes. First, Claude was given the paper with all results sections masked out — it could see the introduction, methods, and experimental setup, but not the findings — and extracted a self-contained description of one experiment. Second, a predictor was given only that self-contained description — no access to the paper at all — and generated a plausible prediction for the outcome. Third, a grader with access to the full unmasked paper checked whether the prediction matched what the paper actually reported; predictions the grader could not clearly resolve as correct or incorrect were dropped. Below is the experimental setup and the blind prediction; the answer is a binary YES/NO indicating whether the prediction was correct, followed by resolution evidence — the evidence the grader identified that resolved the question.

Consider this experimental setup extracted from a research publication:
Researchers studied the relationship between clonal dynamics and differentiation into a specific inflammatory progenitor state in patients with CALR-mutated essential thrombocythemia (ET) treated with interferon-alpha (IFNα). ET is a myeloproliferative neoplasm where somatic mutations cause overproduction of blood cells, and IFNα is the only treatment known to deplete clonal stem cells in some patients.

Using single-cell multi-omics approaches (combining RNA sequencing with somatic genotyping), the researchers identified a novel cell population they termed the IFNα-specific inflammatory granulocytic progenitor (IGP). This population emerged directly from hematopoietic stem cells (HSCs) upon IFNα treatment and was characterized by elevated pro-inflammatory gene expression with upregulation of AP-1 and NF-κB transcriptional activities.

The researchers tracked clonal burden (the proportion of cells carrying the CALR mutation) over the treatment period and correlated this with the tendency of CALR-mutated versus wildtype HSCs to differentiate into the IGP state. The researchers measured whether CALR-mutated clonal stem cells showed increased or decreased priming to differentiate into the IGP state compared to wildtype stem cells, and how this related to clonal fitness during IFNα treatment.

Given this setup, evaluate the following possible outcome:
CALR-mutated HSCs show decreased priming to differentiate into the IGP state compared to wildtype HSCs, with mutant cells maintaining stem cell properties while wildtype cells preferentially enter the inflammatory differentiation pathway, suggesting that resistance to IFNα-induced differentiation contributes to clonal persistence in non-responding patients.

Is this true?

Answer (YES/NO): NO